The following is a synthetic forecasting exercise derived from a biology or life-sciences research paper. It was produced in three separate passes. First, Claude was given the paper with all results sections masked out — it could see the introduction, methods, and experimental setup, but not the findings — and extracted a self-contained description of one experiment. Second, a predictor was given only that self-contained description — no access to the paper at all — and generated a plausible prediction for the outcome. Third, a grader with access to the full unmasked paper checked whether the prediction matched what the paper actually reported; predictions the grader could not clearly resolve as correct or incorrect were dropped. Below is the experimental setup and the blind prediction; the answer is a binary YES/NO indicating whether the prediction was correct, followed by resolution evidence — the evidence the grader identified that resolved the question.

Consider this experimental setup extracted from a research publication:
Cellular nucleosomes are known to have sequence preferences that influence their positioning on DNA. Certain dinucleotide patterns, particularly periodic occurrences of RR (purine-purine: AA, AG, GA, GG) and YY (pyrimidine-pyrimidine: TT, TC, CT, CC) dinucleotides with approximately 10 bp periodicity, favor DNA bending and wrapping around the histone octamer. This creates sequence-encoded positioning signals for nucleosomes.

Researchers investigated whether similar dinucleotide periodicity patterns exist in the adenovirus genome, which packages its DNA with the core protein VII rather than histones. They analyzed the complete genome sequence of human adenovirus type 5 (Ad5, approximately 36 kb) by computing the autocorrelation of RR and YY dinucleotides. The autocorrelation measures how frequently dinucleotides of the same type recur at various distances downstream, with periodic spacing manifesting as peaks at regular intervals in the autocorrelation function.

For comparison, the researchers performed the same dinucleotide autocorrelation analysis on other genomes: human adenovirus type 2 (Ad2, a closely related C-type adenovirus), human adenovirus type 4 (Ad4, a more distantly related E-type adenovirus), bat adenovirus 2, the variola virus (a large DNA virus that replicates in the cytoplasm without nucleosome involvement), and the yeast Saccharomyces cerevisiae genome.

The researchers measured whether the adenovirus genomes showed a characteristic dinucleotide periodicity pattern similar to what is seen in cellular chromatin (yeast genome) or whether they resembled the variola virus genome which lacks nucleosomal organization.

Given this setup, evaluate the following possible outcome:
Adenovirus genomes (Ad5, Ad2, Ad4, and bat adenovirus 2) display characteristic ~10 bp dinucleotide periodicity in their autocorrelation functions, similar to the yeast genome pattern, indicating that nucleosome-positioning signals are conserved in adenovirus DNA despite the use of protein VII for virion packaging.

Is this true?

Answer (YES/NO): NO